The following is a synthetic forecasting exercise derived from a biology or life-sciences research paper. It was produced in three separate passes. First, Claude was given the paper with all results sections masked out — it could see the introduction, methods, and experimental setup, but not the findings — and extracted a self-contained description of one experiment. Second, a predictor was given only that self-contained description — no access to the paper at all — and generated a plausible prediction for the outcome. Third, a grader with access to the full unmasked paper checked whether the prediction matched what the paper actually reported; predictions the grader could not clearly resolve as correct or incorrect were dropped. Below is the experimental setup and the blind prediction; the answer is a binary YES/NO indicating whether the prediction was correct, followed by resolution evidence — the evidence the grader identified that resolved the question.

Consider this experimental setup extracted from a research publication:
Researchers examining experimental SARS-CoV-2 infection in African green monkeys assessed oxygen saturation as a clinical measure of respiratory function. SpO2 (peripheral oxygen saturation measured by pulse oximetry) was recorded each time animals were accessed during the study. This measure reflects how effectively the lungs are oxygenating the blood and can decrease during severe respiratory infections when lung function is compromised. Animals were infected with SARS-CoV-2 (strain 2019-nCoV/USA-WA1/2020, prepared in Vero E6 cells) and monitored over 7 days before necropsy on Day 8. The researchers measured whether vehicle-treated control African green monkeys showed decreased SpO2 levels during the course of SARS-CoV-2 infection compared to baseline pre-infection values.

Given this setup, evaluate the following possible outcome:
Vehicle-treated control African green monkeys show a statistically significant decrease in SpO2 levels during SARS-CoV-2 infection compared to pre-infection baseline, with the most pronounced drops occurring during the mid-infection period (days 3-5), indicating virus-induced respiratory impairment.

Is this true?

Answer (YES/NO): NO